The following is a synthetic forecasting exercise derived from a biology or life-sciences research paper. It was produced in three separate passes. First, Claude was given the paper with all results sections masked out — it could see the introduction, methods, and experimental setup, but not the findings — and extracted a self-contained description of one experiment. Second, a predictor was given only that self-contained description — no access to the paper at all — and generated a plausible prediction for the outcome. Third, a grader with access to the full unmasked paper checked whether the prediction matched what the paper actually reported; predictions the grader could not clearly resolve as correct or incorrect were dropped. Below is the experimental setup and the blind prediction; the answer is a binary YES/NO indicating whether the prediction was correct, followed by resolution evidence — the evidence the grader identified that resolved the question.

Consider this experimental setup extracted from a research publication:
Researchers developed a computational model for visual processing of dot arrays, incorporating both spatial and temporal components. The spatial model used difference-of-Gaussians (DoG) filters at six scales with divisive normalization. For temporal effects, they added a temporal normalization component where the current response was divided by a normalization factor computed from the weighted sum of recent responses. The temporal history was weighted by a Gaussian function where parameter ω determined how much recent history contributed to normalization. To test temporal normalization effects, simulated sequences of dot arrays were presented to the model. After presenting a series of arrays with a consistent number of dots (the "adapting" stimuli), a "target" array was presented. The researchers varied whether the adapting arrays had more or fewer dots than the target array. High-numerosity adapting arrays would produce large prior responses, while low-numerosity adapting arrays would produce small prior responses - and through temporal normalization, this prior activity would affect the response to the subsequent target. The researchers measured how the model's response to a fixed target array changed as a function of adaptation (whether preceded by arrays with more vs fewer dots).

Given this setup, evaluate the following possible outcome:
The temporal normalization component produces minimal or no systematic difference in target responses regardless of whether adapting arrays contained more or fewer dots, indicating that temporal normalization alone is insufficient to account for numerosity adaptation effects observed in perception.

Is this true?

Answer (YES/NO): NO